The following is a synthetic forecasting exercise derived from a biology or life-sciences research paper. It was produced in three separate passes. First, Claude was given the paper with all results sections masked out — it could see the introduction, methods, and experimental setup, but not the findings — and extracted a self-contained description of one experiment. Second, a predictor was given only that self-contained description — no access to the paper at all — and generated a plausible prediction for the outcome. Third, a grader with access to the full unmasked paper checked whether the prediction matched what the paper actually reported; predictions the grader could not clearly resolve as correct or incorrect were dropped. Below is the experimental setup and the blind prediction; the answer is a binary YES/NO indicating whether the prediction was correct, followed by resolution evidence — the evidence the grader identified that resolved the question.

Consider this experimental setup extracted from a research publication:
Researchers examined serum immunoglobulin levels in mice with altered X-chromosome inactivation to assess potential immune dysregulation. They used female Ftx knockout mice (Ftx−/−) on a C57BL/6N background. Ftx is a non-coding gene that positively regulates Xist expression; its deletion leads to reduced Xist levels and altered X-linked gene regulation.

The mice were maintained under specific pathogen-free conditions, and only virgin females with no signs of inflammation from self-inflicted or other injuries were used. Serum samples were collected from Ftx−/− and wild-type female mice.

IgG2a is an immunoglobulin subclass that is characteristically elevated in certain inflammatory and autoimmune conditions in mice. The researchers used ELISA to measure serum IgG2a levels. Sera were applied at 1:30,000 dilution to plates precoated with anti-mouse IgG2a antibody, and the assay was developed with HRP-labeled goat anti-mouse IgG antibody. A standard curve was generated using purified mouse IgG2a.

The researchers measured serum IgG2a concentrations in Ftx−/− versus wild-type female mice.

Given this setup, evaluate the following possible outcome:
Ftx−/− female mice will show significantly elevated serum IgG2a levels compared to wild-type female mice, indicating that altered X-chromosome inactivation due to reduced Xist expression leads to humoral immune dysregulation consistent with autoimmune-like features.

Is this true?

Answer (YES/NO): YES